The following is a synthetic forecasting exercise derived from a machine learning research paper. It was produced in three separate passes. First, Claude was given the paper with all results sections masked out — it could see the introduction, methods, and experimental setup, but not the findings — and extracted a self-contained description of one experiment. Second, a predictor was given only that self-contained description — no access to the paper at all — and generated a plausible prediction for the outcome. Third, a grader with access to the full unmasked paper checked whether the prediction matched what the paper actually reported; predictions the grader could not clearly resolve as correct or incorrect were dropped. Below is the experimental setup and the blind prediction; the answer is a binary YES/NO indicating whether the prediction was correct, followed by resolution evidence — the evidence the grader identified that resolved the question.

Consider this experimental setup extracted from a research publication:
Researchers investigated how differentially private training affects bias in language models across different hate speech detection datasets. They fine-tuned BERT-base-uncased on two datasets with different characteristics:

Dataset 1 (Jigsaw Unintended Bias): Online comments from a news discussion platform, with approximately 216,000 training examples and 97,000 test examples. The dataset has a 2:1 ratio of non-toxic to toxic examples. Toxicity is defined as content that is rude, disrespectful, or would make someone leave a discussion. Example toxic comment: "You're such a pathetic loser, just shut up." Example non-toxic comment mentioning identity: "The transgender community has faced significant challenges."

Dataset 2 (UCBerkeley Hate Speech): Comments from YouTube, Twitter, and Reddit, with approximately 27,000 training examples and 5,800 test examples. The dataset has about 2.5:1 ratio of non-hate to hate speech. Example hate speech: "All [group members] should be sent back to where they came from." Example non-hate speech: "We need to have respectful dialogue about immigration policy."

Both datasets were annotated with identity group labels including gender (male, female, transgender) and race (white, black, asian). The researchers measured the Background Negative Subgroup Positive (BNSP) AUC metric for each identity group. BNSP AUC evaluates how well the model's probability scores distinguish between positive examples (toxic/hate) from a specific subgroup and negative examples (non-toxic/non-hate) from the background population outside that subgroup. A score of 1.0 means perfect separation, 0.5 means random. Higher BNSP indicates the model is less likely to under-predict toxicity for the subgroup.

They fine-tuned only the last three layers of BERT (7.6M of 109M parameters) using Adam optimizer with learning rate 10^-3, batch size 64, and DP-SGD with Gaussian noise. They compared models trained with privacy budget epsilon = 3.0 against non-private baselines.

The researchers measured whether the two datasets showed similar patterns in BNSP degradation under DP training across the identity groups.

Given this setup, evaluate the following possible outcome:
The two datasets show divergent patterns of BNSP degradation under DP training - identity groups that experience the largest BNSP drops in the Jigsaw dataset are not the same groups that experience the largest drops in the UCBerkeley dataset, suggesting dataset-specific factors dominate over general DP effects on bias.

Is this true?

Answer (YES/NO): NO